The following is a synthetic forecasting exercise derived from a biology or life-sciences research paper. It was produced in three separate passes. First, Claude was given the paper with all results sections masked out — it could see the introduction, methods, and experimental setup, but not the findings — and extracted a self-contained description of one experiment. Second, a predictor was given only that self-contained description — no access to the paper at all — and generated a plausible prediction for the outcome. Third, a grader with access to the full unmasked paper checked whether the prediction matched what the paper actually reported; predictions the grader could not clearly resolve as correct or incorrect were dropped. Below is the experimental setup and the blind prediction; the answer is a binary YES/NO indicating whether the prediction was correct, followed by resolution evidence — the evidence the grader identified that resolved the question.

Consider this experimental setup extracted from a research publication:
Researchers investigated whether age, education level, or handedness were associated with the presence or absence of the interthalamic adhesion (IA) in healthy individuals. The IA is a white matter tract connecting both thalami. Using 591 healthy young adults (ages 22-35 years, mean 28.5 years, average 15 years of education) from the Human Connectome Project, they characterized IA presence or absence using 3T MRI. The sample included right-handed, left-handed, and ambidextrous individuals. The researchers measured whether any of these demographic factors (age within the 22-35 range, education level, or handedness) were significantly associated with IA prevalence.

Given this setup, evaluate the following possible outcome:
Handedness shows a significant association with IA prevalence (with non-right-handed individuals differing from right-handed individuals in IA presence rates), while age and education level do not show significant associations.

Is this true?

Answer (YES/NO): NO